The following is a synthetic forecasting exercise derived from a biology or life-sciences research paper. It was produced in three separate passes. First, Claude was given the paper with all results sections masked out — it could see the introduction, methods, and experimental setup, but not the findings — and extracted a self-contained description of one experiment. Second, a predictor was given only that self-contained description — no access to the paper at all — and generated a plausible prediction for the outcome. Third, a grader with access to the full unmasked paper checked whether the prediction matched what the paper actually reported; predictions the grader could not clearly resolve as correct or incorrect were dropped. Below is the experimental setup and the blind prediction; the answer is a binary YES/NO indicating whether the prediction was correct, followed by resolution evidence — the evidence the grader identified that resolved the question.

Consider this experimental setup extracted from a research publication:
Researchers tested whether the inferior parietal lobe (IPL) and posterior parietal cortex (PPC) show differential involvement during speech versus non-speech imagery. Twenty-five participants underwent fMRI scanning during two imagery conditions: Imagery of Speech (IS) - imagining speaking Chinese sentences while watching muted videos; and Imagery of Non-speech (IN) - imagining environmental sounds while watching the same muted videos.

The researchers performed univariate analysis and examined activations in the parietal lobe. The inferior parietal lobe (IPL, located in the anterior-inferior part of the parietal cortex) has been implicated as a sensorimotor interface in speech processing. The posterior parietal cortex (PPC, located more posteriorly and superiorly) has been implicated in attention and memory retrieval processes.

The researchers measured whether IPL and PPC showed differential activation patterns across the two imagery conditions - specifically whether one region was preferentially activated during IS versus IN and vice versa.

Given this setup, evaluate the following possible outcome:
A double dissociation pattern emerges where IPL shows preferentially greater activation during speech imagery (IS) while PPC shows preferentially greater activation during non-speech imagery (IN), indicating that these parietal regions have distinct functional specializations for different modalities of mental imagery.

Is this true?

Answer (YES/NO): NO